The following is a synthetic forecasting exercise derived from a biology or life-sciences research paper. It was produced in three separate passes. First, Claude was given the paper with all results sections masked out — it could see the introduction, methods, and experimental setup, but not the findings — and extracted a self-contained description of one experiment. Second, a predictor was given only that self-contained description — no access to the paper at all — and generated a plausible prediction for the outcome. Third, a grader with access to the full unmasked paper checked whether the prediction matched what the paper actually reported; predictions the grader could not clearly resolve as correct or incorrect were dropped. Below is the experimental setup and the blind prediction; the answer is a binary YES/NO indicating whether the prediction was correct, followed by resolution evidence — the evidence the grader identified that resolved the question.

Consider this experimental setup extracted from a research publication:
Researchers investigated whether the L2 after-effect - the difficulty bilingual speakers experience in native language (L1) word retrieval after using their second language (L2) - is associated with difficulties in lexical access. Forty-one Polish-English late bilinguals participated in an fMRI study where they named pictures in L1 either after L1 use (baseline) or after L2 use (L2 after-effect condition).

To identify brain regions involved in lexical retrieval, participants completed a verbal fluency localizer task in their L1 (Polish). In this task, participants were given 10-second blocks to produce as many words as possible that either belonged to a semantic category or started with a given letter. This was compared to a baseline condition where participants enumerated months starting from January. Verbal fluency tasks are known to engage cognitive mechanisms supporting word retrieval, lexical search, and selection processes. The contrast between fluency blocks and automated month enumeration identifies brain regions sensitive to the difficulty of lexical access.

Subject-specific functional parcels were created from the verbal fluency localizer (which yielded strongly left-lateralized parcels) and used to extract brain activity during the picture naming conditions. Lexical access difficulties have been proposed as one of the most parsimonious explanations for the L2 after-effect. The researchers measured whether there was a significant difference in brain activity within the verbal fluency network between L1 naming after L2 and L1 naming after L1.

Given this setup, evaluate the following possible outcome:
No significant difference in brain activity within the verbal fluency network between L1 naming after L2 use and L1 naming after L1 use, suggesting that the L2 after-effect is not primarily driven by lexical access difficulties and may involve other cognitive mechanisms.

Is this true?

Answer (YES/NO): YES